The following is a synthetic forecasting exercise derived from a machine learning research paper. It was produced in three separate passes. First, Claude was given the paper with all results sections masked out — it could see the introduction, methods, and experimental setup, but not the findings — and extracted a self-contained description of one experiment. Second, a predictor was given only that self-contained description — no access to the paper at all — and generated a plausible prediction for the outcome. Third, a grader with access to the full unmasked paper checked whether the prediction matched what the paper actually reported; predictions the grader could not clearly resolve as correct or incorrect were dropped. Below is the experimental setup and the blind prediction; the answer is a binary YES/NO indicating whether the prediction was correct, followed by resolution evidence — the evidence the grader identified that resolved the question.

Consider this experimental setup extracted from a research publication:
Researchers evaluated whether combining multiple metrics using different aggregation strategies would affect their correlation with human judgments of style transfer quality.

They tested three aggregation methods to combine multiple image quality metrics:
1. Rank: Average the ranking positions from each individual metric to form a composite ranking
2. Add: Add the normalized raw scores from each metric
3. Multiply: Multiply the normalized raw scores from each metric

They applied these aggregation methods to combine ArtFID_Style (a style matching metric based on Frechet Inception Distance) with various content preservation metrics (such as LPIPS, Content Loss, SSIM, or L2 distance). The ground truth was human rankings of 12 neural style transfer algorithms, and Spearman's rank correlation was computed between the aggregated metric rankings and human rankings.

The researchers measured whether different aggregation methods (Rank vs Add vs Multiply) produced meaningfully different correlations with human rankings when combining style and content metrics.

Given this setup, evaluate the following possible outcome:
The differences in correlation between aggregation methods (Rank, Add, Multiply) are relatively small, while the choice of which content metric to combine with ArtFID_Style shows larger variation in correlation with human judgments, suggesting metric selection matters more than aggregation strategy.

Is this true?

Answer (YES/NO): NO